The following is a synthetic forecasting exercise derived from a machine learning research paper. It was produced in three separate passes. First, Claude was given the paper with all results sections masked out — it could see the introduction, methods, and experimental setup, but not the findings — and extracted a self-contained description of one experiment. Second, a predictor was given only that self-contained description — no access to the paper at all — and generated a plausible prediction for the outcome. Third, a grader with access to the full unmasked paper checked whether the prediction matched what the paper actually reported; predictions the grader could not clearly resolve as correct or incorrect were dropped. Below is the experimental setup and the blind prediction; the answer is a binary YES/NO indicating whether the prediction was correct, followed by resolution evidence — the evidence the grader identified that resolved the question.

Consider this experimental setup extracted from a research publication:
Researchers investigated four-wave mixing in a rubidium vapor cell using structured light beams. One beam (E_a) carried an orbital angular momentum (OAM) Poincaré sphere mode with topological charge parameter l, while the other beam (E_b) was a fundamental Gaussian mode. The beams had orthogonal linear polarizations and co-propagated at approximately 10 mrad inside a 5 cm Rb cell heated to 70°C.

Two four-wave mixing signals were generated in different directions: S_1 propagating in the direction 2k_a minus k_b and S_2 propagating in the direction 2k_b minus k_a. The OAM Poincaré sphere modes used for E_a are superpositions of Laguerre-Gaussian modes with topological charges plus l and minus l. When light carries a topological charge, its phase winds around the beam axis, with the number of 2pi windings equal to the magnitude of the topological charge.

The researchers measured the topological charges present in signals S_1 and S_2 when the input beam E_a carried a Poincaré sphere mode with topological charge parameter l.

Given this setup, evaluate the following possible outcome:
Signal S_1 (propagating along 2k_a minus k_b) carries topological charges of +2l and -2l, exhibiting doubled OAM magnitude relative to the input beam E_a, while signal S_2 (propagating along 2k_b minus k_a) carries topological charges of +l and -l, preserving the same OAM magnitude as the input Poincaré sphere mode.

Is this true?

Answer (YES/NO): NO